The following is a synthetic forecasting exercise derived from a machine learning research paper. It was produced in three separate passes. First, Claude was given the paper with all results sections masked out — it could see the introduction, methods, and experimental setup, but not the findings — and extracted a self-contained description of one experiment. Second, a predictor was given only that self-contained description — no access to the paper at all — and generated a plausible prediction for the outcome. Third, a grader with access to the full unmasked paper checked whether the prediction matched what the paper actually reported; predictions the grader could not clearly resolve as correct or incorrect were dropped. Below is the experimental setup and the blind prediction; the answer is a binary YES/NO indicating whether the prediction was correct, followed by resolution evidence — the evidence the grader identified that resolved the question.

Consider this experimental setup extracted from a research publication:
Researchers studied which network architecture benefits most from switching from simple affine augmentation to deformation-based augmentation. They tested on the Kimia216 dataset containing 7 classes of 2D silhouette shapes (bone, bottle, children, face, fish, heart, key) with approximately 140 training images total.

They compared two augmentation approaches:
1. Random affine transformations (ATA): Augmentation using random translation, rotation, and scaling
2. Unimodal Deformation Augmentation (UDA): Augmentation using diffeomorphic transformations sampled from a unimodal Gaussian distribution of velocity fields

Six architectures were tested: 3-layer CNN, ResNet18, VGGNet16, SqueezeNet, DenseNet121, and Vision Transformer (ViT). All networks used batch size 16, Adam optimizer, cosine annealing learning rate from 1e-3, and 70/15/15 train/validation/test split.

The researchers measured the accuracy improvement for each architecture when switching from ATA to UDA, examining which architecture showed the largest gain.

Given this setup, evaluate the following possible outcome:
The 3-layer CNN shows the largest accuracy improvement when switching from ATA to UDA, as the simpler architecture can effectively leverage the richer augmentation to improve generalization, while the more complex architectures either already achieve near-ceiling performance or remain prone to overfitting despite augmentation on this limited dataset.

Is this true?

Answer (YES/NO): YES